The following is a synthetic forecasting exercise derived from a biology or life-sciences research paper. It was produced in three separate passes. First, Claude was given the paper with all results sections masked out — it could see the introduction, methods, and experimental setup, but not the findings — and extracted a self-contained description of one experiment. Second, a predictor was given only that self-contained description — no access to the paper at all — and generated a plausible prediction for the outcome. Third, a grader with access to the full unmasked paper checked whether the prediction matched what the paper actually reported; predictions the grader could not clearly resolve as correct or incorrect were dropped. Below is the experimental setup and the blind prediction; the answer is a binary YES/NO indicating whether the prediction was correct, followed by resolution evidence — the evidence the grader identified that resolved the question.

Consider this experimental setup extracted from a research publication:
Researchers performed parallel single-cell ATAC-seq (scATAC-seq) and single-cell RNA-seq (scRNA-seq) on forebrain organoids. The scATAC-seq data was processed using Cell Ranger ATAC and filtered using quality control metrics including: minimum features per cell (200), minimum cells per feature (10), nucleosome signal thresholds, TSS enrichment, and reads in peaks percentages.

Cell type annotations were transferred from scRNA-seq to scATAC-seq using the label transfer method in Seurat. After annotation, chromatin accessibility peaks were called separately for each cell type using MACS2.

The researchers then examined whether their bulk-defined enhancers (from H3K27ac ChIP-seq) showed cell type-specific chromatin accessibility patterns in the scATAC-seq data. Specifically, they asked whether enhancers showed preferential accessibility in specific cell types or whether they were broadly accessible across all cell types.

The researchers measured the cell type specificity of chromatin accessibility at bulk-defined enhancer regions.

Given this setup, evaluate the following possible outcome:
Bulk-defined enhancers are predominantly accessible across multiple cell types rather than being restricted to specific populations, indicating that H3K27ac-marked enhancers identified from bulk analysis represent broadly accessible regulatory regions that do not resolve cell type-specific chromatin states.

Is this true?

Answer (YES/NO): NO